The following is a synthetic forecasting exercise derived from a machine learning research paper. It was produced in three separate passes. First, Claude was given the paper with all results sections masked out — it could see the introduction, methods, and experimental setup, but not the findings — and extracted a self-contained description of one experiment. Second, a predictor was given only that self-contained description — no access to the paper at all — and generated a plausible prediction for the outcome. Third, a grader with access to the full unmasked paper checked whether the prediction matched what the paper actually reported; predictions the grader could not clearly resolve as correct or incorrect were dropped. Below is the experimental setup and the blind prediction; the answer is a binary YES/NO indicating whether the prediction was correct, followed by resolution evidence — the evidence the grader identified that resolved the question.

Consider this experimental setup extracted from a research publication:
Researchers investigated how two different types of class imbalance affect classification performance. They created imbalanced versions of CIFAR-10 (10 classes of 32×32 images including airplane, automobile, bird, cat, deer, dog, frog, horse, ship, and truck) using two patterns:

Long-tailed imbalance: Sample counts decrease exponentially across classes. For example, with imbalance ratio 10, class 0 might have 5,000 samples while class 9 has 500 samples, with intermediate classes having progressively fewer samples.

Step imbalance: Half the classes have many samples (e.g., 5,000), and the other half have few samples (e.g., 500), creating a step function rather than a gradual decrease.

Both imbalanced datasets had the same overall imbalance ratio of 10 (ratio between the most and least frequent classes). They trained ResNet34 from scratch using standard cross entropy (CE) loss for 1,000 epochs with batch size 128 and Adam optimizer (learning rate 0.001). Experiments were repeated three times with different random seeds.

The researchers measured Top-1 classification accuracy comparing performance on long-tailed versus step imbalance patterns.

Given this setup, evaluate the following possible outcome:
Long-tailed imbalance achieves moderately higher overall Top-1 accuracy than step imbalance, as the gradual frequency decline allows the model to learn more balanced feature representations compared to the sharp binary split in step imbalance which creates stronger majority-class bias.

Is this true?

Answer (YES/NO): YES